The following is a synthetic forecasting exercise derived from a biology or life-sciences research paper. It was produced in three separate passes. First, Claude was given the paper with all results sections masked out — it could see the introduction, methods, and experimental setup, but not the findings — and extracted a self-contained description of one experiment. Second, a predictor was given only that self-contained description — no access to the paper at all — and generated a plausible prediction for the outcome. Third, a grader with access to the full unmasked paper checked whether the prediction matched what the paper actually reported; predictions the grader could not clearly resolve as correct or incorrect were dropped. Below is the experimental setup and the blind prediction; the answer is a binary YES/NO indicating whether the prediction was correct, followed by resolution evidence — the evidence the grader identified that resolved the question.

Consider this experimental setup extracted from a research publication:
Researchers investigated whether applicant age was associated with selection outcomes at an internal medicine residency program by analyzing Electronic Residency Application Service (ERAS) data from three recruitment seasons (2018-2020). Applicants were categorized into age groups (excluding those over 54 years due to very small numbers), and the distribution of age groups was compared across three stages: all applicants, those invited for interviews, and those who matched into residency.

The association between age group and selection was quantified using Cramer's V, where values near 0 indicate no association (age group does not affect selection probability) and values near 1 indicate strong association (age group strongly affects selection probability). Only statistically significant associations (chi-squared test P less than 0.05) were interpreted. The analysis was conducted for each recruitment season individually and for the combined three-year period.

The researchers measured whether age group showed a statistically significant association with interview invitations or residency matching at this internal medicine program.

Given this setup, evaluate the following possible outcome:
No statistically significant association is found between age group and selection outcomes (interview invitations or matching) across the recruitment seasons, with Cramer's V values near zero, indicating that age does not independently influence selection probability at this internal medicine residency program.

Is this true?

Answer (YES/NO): YES